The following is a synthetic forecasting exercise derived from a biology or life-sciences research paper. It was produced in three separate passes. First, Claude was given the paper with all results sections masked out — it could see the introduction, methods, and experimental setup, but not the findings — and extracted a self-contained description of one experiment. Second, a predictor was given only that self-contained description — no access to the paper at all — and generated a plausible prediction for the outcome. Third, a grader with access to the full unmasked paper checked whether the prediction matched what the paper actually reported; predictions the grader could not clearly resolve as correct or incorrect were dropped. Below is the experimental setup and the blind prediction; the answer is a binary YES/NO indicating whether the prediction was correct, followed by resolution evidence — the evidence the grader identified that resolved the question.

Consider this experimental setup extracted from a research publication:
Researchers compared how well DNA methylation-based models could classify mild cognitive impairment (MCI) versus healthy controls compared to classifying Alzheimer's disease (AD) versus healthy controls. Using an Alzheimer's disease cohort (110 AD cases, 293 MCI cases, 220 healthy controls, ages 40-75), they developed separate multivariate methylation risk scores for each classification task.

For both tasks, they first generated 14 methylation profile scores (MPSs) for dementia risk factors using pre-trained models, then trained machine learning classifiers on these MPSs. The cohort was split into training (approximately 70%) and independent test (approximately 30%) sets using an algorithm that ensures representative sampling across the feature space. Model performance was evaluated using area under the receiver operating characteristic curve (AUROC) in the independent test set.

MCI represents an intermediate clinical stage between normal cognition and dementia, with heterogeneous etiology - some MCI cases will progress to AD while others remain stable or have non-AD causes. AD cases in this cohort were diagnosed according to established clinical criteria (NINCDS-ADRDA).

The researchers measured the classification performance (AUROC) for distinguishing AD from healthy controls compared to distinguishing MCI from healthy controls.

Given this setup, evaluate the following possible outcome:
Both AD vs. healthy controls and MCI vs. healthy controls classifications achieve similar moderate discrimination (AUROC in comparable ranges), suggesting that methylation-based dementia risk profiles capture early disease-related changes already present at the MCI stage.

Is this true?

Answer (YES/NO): NO